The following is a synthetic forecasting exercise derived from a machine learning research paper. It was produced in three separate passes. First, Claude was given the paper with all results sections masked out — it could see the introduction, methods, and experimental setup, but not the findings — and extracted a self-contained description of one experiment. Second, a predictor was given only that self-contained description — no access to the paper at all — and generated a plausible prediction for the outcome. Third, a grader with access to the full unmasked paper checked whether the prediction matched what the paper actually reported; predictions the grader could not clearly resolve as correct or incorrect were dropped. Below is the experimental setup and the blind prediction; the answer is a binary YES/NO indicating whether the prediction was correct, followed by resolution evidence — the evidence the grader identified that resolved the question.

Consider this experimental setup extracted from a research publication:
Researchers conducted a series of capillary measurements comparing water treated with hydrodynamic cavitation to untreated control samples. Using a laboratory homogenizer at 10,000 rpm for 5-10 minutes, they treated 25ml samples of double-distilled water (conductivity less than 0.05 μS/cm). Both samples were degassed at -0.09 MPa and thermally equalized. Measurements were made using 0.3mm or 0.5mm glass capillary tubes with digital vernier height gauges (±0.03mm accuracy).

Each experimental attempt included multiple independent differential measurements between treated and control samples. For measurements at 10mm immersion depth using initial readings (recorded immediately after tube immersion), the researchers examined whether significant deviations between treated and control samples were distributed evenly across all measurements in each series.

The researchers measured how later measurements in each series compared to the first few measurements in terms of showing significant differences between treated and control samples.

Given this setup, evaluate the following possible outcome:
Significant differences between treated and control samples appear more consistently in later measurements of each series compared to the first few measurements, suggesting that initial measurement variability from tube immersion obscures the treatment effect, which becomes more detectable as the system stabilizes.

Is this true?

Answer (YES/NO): NO